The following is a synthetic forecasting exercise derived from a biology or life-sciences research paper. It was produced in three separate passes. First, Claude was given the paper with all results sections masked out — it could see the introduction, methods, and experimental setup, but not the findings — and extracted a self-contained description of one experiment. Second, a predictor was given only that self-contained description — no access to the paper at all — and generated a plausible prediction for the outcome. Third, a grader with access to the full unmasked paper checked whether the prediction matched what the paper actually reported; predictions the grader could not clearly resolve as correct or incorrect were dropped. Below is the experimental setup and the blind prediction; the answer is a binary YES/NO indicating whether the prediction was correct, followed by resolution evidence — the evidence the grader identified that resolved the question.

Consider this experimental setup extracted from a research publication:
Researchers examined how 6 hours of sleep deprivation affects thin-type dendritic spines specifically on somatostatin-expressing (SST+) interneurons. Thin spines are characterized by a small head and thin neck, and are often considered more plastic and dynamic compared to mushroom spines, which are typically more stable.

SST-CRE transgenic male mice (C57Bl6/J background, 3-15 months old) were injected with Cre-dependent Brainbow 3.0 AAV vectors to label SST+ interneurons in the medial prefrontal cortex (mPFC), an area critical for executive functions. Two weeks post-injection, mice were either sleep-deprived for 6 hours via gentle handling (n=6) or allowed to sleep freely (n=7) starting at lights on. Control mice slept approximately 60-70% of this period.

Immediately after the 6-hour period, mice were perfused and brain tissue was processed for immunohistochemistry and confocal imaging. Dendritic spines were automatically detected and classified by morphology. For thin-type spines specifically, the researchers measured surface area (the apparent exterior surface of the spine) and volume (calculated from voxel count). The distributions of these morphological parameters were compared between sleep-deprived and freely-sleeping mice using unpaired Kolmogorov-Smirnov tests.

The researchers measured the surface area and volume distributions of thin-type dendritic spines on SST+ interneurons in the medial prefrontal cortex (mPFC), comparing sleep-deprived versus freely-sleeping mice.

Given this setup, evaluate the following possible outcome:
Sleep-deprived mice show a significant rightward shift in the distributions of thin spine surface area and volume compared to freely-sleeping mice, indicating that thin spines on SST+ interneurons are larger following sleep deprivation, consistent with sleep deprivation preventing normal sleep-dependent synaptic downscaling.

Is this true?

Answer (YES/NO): NO